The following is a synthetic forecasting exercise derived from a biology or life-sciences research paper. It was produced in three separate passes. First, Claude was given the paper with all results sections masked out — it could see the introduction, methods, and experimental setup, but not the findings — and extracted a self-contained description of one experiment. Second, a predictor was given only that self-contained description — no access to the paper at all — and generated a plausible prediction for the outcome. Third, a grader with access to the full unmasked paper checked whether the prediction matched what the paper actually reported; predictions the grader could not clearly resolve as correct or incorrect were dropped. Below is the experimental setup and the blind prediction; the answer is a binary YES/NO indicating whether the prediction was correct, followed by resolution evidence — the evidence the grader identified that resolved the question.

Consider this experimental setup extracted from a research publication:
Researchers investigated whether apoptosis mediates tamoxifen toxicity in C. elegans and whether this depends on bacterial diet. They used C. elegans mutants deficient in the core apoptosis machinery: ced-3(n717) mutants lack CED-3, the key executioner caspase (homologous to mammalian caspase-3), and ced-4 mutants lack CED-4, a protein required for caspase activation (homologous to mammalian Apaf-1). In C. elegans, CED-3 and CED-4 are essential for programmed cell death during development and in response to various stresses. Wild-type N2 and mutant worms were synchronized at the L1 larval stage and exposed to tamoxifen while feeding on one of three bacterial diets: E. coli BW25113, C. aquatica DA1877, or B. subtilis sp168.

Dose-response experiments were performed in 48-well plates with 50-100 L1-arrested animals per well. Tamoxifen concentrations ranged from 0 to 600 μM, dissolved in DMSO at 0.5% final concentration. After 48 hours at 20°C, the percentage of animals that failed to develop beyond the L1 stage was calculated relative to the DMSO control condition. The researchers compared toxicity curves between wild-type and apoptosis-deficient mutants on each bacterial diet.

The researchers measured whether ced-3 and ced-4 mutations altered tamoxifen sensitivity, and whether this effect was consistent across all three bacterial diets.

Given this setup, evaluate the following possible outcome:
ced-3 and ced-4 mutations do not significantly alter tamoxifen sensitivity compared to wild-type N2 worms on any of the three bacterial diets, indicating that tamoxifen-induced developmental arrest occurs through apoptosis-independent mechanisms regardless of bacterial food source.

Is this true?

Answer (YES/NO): NO